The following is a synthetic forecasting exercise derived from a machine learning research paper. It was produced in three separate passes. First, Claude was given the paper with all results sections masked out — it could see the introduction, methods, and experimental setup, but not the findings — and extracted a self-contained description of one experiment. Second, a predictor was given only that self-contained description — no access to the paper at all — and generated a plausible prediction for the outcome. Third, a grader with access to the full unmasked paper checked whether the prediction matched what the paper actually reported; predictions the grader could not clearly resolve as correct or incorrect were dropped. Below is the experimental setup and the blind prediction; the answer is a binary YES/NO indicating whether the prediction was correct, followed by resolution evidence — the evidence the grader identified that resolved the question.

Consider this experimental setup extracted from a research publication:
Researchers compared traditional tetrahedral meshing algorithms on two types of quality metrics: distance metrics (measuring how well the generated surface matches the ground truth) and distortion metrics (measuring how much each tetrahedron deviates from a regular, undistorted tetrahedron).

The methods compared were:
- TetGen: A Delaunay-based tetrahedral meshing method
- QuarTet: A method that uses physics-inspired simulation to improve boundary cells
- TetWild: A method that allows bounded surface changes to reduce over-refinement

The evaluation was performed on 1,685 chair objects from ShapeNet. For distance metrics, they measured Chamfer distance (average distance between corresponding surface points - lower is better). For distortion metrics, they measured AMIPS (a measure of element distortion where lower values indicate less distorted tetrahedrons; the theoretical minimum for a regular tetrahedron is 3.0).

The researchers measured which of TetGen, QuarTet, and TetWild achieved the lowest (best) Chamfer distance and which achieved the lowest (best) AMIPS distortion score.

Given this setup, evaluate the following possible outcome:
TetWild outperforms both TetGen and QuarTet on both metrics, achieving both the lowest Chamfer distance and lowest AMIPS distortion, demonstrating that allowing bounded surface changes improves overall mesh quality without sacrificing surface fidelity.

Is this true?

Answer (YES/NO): NO